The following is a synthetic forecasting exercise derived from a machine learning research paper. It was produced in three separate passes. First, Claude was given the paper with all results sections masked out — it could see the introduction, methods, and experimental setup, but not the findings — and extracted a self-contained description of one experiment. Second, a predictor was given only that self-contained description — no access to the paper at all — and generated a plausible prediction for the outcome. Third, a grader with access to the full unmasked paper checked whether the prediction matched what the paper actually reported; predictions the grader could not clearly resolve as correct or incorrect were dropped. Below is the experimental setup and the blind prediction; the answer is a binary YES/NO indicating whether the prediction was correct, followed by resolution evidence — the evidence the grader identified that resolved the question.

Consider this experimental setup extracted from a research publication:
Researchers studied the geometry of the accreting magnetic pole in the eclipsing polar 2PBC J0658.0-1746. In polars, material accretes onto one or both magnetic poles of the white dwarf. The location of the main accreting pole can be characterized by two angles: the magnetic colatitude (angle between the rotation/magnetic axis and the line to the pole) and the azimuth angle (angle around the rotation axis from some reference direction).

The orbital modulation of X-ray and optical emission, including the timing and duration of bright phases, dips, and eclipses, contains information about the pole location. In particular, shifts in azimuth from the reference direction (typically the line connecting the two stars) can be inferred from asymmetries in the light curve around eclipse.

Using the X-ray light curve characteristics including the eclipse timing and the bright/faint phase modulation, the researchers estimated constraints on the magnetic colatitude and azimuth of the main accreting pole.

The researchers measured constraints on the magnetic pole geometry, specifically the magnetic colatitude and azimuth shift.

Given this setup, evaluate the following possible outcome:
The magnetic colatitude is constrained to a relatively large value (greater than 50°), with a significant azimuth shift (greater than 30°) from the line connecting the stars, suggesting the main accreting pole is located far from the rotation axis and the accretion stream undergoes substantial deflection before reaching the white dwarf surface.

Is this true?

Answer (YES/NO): NO